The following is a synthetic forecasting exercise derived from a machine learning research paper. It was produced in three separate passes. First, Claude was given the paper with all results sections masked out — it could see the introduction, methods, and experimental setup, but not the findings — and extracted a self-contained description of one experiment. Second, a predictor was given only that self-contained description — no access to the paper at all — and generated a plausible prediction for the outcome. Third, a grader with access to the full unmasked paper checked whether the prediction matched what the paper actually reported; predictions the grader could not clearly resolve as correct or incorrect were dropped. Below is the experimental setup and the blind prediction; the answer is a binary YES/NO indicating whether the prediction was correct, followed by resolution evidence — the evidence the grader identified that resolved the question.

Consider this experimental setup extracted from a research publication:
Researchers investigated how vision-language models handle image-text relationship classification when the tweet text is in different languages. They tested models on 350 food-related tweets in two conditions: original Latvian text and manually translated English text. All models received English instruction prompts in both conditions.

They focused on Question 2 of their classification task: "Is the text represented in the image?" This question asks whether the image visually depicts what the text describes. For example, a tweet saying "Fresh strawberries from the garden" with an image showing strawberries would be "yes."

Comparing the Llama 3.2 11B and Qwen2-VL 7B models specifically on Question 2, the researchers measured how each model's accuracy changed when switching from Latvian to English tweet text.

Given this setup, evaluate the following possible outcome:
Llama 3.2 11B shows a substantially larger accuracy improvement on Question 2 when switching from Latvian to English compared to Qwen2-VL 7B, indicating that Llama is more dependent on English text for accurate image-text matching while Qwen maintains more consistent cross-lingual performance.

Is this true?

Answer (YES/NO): NO